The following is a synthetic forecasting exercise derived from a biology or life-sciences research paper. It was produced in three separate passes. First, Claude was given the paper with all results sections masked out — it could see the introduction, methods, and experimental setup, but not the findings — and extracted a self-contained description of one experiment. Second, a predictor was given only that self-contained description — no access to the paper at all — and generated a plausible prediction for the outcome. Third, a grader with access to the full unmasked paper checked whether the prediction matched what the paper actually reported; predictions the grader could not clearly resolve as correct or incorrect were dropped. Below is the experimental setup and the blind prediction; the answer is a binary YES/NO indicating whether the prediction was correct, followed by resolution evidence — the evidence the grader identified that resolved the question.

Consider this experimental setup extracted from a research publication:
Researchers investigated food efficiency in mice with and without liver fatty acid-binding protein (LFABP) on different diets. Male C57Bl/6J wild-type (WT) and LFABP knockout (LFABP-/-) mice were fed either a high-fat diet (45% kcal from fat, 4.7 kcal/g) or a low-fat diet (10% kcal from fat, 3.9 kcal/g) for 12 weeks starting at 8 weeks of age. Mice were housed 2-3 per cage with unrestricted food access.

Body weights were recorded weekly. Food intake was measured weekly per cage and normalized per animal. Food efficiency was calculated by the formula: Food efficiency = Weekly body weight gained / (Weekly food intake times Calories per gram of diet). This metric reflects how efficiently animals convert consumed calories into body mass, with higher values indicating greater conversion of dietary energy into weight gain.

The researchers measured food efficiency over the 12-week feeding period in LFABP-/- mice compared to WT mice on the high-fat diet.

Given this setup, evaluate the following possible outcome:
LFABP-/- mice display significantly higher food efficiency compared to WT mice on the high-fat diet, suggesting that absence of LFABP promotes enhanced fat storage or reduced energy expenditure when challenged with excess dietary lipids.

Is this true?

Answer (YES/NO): YES